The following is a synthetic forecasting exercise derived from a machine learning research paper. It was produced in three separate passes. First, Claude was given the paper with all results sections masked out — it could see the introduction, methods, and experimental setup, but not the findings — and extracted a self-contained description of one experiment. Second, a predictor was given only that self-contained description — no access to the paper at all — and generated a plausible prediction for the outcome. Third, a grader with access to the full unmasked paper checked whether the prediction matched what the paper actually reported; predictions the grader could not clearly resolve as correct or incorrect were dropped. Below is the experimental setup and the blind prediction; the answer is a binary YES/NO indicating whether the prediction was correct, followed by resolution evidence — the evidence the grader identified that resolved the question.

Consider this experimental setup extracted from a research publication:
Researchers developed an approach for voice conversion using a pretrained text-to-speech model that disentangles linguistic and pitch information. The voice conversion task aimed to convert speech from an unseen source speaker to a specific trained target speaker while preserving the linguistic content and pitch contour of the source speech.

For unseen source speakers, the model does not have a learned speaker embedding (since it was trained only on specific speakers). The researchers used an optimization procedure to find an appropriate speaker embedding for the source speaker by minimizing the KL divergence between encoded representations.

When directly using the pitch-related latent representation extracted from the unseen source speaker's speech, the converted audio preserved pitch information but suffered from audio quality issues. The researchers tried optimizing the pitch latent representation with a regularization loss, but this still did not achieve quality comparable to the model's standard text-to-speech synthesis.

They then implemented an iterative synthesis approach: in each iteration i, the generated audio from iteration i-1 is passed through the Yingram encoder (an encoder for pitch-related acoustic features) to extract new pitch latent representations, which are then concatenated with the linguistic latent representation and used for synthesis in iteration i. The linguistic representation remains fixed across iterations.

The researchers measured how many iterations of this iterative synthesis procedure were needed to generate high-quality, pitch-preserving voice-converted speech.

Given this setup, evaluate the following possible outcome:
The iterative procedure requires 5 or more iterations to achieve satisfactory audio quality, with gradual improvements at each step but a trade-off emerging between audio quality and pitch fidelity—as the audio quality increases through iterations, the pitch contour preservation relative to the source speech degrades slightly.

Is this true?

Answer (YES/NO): NO